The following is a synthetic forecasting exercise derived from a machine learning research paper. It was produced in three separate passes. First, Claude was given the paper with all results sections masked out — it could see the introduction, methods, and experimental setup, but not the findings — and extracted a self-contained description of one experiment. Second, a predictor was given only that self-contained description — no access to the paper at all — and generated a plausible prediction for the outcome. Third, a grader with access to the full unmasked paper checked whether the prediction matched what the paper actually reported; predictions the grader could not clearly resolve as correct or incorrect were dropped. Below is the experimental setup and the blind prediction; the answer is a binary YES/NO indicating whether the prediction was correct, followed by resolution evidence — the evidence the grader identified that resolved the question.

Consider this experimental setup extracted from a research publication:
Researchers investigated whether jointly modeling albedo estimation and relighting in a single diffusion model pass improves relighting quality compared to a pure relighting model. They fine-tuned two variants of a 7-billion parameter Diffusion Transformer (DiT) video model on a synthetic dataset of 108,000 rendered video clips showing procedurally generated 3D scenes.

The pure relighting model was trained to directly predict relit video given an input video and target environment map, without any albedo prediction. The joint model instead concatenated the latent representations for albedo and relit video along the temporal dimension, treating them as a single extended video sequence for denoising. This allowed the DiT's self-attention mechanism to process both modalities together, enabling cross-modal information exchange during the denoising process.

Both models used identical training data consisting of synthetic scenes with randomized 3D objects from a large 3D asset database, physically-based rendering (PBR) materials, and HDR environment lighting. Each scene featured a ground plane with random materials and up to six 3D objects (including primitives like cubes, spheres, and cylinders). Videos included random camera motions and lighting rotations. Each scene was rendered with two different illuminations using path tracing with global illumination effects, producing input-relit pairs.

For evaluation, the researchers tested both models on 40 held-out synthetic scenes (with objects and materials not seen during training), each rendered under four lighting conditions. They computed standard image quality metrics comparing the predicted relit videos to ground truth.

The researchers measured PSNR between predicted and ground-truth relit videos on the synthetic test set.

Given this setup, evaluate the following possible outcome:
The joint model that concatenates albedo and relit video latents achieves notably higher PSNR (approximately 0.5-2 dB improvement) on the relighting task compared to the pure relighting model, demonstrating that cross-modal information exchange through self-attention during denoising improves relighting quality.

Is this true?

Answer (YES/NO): NO